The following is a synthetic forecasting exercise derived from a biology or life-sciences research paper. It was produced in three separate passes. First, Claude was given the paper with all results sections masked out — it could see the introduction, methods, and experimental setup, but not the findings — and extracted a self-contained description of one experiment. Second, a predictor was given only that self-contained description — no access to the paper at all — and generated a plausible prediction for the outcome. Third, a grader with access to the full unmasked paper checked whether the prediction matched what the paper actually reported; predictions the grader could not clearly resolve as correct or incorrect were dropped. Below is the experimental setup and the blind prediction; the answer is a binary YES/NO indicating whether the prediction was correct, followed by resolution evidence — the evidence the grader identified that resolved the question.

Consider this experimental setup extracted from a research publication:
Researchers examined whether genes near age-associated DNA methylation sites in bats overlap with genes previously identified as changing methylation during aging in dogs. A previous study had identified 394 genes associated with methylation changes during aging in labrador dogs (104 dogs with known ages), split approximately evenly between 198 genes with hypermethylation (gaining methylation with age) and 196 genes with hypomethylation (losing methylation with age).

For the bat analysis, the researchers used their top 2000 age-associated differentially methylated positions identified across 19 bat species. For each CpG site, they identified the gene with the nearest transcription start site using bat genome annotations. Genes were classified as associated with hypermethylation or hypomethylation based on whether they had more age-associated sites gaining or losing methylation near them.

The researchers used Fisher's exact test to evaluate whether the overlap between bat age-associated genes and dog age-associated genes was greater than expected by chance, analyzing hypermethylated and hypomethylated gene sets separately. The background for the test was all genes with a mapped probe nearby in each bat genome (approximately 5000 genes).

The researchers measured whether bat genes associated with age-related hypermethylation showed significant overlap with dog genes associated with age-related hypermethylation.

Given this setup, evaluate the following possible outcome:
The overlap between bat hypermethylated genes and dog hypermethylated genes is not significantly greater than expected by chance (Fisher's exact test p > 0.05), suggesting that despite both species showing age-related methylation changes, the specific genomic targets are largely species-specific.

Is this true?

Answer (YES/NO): NO